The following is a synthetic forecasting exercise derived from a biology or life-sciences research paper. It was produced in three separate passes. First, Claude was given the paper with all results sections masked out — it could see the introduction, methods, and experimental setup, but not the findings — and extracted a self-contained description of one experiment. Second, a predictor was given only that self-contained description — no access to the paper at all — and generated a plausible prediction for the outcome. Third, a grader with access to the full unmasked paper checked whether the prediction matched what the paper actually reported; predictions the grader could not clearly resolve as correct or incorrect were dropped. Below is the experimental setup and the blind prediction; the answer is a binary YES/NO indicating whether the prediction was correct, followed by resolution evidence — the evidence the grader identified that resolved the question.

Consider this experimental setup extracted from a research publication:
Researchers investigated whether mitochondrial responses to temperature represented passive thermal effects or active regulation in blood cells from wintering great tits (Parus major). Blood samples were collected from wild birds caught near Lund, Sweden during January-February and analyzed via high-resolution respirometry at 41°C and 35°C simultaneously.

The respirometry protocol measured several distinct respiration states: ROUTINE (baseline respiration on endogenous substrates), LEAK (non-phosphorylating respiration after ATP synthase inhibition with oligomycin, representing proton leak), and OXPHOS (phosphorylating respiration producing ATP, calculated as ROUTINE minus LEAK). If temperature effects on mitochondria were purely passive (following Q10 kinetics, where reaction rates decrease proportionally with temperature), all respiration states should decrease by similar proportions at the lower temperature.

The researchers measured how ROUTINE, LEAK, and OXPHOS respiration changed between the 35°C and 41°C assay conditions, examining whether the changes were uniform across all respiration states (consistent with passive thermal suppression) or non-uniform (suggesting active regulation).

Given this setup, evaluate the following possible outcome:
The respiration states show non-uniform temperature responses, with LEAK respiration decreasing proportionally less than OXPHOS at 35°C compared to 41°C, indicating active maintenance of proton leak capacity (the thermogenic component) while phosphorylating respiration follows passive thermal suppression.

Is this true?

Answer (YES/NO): NO